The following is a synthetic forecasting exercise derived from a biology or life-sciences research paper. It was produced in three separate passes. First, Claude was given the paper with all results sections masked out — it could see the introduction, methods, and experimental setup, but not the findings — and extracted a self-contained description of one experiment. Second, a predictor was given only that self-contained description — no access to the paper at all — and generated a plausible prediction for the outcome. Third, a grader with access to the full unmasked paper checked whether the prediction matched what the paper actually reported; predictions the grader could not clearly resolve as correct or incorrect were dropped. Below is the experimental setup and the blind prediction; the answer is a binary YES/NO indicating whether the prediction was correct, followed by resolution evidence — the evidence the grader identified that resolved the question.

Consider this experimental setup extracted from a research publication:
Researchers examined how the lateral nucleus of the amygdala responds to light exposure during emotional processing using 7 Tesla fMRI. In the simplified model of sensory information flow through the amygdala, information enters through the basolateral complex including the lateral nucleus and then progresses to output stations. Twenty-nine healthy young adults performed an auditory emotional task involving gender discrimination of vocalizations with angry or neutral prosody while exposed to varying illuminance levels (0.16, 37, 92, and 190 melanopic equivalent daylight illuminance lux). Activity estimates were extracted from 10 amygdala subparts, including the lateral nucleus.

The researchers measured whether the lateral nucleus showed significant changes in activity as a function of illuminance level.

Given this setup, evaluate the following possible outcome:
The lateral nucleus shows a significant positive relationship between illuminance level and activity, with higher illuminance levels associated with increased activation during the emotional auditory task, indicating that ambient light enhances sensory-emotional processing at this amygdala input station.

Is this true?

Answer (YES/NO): NO